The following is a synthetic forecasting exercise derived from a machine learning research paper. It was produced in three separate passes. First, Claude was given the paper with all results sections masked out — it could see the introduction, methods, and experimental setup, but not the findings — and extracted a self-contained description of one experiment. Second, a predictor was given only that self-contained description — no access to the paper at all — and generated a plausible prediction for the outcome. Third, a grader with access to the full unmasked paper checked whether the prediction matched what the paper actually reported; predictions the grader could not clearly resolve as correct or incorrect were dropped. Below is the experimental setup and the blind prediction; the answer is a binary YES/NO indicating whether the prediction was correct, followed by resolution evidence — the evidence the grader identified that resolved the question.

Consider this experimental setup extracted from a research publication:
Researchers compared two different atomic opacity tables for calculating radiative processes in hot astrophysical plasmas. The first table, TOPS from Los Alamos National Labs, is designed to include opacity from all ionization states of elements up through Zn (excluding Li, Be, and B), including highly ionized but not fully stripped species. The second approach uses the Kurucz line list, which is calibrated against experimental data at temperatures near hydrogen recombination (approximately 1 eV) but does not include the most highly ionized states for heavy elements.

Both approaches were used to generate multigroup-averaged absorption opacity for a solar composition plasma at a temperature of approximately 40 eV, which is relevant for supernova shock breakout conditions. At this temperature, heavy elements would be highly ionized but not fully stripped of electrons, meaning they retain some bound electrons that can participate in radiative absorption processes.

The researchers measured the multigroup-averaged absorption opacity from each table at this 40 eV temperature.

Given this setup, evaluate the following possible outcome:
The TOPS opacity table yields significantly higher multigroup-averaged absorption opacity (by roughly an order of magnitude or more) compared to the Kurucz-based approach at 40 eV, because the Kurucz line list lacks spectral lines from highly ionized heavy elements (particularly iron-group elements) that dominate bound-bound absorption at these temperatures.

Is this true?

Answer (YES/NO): YES